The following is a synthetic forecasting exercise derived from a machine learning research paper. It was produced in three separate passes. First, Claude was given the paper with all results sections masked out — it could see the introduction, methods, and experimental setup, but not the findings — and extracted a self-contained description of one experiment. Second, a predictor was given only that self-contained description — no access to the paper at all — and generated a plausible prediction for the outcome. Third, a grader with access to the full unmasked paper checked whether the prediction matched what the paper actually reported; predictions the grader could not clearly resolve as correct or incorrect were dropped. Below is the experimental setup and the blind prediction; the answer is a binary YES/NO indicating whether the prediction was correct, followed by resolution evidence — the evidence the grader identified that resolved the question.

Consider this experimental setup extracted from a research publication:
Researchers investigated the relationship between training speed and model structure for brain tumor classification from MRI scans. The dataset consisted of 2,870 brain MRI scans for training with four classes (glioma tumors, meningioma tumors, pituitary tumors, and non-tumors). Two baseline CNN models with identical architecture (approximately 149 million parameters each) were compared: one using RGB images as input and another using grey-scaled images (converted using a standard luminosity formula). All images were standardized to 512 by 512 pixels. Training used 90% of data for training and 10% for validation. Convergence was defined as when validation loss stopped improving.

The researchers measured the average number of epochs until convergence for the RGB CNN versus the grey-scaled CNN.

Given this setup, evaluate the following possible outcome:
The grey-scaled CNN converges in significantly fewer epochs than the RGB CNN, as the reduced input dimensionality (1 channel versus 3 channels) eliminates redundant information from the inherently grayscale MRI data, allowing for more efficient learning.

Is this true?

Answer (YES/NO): NO